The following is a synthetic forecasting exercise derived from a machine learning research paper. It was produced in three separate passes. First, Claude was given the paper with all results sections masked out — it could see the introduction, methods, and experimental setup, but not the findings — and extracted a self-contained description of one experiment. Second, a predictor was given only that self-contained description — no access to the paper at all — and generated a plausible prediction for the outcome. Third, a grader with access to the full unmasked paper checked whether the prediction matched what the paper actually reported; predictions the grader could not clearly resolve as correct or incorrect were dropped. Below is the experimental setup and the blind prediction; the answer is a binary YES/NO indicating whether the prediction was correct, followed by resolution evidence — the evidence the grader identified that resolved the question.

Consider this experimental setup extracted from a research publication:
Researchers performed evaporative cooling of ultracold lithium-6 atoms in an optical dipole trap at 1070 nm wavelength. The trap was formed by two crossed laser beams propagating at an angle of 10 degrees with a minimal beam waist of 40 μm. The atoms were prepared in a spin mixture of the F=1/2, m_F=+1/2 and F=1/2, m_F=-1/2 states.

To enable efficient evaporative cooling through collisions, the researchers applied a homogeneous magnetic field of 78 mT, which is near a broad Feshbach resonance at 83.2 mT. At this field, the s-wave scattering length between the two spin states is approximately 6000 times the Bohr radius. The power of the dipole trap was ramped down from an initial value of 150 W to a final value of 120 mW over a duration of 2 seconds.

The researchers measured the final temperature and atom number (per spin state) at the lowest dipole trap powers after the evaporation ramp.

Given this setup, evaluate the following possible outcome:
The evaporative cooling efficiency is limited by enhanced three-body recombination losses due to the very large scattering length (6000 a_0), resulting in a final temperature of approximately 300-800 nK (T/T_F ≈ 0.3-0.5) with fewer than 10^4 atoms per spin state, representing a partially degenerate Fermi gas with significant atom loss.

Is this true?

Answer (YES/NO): NO